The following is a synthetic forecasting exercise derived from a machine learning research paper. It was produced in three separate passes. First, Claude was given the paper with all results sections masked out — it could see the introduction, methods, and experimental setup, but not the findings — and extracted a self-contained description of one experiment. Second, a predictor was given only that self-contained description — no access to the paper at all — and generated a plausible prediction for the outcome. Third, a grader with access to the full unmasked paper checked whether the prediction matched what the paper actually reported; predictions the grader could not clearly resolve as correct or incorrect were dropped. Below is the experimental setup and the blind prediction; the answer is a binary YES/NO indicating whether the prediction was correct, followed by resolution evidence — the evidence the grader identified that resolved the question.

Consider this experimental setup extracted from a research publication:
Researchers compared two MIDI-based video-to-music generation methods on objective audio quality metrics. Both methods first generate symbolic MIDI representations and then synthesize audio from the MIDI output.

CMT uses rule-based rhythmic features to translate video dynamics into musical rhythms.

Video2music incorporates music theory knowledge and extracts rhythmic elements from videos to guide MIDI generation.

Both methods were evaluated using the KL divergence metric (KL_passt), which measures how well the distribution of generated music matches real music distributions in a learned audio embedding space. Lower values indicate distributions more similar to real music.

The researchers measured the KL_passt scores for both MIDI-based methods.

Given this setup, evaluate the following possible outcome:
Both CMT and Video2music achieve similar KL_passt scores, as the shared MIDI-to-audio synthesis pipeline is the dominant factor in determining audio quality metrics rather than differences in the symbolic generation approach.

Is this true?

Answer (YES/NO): NO